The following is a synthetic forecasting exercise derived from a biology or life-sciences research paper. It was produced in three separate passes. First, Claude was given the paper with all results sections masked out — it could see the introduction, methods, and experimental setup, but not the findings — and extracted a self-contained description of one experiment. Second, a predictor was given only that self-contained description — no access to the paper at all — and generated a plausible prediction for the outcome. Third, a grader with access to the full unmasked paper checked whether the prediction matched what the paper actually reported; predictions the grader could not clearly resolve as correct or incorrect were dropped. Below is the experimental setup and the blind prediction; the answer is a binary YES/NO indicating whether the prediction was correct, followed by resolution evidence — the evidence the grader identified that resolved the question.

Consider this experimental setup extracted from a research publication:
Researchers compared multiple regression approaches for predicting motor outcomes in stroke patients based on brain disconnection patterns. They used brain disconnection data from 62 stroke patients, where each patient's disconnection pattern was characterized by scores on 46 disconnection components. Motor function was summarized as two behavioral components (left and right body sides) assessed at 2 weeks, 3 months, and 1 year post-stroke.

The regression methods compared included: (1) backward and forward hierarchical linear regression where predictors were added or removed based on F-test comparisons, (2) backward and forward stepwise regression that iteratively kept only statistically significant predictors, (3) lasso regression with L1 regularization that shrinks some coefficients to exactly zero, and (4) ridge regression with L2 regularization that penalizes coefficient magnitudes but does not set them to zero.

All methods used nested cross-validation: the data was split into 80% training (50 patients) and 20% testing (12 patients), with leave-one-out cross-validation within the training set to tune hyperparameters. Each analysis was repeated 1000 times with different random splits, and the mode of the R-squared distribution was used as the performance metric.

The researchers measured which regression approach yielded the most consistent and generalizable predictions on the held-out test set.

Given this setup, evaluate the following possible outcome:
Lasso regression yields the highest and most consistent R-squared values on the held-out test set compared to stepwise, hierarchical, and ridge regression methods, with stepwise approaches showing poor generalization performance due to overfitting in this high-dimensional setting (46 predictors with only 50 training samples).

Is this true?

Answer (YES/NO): NO